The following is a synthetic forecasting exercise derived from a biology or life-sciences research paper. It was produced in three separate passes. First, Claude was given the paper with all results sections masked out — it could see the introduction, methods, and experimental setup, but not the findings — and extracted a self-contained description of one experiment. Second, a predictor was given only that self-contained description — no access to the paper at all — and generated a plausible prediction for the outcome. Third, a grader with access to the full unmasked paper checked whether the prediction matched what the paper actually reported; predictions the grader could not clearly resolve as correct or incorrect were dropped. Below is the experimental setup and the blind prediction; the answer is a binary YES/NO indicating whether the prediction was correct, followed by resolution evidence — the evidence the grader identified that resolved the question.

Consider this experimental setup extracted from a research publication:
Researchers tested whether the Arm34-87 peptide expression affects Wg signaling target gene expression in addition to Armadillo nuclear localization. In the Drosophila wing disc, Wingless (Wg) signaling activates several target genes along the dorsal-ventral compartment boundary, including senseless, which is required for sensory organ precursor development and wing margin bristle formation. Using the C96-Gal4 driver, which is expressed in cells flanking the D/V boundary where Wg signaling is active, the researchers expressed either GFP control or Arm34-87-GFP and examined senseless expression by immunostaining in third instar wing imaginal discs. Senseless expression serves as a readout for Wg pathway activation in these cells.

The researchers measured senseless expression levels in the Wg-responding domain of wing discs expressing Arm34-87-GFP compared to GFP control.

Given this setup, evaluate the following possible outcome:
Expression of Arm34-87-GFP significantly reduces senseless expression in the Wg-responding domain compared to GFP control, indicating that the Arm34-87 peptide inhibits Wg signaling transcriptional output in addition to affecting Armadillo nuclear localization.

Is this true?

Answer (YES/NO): YES